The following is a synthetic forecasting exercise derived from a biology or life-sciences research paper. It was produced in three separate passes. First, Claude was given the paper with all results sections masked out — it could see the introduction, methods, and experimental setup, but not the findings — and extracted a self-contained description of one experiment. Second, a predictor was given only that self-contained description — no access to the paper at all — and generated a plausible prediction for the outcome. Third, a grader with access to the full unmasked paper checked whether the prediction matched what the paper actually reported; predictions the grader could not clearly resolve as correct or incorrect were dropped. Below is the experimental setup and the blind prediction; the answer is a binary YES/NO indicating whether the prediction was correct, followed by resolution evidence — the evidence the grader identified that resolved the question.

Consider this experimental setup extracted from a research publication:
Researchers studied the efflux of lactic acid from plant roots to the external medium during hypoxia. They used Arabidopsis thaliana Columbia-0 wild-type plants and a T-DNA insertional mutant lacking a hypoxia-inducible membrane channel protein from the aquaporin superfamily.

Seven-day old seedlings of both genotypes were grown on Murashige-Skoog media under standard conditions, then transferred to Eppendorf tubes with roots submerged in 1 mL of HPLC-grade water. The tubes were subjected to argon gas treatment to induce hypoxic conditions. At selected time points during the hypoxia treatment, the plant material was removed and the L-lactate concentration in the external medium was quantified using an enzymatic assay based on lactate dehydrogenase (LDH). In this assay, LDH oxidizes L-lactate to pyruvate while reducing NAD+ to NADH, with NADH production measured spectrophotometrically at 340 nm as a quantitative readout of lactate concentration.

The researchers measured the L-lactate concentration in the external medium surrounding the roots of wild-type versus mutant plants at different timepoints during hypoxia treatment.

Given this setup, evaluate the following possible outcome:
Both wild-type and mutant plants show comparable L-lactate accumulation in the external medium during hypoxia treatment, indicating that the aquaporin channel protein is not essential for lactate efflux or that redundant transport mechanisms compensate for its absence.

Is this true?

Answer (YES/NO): NO